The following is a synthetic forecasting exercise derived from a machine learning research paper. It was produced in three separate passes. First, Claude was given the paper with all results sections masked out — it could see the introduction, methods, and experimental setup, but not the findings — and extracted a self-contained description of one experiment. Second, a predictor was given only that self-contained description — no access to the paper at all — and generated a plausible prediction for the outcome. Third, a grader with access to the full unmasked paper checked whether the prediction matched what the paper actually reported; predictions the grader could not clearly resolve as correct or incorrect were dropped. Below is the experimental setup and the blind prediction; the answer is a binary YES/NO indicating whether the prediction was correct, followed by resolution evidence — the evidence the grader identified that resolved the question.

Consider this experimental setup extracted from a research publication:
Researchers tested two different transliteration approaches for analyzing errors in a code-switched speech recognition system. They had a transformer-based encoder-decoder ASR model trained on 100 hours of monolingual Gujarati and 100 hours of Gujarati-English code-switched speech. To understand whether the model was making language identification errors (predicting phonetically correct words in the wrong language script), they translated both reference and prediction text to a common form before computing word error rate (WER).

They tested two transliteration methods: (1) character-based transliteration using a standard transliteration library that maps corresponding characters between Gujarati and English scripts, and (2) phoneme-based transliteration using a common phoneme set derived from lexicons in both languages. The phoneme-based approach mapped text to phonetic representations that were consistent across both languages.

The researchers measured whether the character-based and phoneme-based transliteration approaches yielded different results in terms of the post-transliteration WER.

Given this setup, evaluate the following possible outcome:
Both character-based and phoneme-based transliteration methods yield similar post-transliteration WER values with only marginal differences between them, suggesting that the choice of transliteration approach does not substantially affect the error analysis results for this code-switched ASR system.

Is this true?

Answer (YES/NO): YES